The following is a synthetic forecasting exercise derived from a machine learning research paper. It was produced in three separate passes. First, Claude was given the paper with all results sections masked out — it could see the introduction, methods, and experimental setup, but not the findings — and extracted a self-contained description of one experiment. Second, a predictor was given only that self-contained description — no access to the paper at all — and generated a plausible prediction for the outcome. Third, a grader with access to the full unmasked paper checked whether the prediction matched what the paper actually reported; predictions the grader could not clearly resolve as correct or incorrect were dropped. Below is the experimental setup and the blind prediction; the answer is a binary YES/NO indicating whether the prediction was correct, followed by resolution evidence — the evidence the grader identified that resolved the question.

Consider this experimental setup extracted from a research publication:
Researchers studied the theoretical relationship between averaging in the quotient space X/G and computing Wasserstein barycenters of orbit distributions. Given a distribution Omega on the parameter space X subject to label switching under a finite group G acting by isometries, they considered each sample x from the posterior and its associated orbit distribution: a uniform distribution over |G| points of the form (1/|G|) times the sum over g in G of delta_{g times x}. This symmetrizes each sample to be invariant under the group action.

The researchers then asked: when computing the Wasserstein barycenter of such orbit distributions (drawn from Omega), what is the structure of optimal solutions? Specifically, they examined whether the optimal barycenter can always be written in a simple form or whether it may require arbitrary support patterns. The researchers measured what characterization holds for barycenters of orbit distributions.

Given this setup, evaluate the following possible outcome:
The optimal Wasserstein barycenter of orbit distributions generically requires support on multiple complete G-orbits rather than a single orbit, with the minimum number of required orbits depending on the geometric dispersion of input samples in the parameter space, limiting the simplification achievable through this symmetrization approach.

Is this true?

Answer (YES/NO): NO